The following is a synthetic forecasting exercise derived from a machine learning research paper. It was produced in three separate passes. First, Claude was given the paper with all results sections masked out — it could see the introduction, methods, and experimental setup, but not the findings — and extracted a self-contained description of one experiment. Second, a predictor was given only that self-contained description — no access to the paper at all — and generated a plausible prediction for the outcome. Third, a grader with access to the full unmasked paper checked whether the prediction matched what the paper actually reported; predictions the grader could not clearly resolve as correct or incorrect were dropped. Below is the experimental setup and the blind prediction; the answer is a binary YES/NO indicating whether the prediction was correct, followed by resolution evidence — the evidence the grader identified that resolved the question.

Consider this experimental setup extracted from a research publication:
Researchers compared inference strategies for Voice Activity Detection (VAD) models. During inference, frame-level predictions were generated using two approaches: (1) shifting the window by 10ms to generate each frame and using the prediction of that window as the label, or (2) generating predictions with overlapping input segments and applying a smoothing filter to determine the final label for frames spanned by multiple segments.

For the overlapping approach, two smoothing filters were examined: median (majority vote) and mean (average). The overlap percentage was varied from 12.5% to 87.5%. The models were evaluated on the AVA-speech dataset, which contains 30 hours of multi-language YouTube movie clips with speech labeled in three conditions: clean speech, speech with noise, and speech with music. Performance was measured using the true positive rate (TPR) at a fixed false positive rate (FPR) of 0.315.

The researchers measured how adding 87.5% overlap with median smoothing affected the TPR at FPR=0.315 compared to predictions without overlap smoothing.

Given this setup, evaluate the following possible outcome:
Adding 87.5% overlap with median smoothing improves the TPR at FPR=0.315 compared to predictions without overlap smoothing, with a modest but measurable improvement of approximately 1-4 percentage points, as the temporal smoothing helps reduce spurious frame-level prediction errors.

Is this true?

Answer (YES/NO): YES